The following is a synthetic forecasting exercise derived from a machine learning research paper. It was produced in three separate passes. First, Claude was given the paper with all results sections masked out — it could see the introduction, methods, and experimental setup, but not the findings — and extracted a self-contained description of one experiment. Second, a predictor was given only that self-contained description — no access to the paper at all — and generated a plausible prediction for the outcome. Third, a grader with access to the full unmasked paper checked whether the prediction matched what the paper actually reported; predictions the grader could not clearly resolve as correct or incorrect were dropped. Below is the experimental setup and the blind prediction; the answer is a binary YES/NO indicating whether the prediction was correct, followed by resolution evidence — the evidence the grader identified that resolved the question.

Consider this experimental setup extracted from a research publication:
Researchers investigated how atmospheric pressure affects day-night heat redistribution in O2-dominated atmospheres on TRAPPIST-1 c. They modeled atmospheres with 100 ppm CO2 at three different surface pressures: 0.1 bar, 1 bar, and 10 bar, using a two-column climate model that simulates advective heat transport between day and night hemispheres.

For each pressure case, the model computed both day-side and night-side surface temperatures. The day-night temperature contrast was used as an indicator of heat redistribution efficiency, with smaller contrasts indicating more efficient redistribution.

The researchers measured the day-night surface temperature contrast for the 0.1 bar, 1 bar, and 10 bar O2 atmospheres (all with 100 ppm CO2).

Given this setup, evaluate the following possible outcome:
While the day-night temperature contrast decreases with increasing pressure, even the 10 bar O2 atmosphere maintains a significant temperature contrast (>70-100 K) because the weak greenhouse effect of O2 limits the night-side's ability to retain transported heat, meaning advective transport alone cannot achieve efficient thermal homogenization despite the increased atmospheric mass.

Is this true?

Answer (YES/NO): NO